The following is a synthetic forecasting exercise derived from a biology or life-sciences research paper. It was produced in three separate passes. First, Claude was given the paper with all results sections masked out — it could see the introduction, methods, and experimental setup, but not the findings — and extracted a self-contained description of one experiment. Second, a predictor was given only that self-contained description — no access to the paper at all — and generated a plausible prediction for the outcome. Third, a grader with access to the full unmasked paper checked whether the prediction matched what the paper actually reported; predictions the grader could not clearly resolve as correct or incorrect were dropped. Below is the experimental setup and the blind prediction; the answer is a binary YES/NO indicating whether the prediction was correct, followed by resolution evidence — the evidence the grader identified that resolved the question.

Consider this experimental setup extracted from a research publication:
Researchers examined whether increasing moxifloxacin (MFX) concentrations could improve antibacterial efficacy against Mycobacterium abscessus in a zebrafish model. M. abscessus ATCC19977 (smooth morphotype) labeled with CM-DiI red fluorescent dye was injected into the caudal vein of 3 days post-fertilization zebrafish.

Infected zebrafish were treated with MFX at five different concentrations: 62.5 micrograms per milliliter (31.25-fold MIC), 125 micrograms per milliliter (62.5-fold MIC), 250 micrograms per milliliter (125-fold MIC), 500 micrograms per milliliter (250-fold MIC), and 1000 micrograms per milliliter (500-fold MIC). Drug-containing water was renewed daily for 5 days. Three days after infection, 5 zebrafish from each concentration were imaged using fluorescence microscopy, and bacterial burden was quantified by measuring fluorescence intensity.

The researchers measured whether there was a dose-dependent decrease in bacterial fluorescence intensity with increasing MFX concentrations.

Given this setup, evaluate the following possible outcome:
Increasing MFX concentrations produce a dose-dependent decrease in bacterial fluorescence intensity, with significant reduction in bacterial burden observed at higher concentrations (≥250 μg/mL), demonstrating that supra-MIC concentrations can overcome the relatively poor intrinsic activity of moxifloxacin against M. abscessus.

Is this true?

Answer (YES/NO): NO